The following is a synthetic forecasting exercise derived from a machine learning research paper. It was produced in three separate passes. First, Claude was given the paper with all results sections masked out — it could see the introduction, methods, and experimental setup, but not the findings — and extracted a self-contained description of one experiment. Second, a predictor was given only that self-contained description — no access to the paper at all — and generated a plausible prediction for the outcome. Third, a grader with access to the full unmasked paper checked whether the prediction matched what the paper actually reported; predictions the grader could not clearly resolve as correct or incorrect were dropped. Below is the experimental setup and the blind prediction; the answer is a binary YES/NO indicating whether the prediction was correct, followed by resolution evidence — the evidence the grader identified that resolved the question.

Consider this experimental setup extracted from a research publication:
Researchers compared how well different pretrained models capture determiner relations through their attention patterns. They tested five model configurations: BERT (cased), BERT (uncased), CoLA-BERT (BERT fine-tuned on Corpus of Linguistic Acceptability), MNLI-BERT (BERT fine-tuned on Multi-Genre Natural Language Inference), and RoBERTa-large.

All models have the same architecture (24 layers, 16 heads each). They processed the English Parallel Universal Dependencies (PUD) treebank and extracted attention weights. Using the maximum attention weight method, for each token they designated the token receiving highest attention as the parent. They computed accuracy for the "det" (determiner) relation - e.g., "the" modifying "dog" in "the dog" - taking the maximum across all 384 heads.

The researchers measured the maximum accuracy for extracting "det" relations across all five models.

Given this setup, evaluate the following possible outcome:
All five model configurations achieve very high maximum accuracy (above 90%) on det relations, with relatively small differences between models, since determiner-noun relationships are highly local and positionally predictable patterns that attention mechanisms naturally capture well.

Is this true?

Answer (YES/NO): NO